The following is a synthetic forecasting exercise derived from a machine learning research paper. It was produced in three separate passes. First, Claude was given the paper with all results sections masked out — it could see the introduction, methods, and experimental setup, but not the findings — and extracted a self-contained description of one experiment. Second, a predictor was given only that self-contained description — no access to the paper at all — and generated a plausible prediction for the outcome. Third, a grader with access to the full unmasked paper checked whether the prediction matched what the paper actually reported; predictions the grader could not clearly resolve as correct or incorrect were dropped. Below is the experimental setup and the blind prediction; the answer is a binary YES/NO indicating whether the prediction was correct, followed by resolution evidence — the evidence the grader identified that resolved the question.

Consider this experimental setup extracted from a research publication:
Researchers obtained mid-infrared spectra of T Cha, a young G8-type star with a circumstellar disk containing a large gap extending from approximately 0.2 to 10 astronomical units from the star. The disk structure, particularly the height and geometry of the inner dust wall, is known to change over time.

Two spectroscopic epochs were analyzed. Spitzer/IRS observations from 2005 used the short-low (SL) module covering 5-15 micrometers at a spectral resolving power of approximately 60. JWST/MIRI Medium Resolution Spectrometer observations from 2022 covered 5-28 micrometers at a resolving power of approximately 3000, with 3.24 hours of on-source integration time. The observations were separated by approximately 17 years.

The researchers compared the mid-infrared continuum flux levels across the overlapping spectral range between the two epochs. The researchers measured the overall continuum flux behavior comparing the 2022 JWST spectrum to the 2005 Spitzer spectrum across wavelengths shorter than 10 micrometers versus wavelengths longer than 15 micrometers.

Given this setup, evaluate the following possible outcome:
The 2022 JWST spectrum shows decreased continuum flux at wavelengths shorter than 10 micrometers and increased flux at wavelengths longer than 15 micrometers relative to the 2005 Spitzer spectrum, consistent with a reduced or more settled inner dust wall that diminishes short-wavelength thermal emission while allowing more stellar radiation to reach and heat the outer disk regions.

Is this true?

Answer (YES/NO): YES